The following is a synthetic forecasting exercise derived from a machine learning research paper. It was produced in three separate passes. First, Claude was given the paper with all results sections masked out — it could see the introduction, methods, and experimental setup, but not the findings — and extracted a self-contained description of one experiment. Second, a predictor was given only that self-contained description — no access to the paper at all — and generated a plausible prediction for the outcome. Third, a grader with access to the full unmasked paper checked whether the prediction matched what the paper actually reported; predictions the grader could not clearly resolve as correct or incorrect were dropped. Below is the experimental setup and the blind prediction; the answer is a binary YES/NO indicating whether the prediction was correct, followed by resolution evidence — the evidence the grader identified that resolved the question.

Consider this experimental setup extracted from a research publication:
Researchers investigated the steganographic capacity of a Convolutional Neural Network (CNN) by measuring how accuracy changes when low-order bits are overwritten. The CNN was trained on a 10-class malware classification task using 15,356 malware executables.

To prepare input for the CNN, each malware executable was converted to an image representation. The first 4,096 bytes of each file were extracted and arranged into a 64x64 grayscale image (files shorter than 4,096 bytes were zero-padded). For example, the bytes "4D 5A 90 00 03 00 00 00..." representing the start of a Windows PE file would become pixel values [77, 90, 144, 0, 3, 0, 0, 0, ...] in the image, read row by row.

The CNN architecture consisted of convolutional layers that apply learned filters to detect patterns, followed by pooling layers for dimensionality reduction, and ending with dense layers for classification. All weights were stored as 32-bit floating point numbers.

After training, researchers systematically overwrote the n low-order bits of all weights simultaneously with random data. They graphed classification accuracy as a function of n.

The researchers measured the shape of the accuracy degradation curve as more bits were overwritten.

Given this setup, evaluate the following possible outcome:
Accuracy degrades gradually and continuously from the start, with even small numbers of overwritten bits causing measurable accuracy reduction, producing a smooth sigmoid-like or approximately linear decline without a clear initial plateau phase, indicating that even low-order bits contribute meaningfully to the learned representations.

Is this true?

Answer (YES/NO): NO